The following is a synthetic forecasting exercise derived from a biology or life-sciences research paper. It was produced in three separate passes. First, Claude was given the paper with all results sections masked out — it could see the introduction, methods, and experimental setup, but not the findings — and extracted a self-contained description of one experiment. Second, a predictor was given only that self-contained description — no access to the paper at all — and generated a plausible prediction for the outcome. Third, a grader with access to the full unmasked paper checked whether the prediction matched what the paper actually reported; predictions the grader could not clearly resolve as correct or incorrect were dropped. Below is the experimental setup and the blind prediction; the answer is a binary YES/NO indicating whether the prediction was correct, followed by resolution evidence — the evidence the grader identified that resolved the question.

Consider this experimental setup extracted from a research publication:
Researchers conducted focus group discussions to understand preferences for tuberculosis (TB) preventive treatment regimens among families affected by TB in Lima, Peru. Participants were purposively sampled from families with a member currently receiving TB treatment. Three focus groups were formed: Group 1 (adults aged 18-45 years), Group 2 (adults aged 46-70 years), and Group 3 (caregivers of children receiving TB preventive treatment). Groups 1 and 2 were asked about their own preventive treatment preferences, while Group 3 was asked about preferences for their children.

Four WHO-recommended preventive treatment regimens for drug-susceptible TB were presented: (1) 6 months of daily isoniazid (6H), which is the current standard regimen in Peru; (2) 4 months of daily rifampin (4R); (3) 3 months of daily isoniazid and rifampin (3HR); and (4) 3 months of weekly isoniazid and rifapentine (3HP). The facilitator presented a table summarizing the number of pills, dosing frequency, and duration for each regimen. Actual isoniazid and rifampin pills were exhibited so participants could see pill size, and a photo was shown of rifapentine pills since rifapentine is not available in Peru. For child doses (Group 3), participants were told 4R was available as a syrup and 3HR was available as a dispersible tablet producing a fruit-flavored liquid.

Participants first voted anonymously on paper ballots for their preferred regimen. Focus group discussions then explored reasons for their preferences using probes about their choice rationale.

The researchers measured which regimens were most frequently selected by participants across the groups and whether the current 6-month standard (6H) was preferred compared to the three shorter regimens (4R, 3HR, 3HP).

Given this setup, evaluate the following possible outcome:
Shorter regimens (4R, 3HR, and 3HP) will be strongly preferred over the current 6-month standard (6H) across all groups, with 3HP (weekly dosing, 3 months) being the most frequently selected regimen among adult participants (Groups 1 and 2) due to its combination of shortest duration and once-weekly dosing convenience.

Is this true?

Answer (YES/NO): YES